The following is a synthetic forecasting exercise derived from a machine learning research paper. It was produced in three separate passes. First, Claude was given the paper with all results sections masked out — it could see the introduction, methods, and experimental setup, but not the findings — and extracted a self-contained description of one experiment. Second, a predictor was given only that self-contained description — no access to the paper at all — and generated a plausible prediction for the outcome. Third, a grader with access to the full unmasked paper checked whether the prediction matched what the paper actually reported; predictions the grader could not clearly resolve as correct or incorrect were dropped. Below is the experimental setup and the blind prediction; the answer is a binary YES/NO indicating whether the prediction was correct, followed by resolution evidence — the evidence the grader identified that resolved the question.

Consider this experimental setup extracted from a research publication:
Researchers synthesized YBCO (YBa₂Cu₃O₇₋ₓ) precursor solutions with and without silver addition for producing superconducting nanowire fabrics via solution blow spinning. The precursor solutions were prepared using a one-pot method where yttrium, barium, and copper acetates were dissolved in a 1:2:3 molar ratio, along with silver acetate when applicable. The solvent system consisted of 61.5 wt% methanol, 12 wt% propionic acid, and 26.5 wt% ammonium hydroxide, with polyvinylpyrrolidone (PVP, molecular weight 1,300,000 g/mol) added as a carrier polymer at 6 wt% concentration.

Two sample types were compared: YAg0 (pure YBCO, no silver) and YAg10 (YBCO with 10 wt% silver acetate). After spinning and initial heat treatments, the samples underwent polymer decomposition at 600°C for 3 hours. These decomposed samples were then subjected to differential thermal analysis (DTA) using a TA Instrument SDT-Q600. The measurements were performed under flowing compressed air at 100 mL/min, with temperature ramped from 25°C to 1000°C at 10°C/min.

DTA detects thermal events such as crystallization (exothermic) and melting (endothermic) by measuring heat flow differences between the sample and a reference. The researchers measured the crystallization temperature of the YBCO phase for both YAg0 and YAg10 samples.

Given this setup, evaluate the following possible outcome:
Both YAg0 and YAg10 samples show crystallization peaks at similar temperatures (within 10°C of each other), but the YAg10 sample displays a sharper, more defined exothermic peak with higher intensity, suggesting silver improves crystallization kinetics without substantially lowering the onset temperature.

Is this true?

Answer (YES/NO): NO